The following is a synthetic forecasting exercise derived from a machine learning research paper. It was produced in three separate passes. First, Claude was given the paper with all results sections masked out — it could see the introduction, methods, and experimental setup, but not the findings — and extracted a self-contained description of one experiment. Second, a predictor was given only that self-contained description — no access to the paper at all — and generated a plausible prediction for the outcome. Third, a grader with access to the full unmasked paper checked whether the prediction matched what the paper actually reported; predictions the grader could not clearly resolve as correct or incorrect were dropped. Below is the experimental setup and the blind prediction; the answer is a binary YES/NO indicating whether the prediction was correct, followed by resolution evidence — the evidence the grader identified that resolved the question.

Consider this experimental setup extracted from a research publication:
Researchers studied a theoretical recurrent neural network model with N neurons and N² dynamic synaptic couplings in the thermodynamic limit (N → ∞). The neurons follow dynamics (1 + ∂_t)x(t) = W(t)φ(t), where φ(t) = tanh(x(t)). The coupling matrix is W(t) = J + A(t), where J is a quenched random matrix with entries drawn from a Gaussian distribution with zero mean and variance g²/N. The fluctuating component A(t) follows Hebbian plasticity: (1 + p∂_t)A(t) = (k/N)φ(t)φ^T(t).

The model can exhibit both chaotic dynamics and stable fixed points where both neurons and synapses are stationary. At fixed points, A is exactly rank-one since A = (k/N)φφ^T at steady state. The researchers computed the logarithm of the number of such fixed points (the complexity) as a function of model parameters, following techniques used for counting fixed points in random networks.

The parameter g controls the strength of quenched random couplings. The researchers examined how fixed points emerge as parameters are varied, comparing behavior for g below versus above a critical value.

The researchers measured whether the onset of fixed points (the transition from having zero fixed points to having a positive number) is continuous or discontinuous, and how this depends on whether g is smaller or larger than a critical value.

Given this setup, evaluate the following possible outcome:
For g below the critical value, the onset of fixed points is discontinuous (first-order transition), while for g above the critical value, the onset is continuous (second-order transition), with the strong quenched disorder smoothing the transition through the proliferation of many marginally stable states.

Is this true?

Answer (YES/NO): YES